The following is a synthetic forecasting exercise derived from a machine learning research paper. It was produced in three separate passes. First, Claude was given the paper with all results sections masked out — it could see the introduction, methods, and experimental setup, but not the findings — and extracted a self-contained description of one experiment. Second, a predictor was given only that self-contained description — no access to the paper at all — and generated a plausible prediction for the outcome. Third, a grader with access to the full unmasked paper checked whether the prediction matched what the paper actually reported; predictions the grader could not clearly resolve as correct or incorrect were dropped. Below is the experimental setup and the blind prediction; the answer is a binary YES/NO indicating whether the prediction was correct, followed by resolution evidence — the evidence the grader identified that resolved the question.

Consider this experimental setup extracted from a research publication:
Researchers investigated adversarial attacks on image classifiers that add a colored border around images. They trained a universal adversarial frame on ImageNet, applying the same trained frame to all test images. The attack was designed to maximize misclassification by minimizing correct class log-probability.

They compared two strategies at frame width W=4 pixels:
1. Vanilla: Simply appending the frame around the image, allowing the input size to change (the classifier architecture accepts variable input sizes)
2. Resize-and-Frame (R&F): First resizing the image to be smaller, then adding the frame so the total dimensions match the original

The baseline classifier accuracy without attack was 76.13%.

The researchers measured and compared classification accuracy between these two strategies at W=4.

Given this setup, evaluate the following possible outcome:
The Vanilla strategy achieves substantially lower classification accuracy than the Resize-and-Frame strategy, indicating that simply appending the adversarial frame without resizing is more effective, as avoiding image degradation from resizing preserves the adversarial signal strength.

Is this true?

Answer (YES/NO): NO